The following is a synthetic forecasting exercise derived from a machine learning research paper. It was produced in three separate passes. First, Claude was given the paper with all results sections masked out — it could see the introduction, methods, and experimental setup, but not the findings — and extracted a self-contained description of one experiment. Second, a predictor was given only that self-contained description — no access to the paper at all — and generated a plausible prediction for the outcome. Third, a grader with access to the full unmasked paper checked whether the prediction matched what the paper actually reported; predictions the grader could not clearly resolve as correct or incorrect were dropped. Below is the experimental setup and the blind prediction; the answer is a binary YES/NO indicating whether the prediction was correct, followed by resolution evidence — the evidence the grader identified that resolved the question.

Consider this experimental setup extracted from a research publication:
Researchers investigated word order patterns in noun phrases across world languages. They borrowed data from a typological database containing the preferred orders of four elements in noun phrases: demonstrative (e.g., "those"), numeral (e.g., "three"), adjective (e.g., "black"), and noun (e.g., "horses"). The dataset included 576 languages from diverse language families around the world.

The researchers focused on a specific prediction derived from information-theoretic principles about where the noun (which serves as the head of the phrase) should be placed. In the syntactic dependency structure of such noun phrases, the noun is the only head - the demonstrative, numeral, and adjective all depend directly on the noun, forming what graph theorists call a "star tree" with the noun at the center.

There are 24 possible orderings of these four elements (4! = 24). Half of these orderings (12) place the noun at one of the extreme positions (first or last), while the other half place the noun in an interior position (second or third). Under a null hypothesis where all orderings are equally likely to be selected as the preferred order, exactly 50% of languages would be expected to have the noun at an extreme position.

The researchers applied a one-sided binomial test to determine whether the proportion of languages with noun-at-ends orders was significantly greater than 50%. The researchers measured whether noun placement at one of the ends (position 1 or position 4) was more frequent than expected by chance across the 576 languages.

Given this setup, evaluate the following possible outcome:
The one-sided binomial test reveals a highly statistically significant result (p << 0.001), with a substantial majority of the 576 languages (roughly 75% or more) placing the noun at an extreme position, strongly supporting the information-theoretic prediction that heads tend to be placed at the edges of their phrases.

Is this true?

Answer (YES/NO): NO